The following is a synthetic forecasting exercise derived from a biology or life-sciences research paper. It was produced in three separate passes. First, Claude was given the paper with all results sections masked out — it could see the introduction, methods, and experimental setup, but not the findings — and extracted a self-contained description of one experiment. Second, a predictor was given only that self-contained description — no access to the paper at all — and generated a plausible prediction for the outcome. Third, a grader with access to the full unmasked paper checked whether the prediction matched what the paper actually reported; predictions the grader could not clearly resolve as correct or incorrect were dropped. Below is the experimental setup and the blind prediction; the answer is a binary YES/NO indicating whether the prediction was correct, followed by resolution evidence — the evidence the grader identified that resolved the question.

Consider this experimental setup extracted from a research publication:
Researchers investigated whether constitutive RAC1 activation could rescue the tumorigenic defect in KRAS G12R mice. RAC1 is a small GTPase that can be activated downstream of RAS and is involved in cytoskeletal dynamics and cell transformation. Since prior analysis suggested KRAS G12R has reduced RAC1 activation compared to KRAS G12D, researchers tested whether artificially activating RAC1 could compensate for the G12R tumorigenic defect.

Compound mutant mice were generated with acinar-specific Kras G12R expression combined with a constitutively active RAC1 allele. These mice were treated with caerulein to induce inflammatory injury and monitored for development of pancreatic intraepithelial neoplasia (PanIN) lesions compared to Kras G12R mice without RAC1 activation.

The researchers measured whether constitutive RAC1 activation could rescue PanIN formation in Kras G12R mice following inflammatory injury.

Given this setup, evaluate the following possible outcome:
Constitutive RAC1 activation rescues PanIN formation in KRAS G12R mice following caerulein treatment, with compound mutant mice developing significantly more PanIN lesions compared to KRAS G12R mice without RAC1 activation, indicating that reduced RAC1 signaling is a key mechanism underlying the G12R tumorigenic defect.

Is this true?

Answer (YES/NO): NO